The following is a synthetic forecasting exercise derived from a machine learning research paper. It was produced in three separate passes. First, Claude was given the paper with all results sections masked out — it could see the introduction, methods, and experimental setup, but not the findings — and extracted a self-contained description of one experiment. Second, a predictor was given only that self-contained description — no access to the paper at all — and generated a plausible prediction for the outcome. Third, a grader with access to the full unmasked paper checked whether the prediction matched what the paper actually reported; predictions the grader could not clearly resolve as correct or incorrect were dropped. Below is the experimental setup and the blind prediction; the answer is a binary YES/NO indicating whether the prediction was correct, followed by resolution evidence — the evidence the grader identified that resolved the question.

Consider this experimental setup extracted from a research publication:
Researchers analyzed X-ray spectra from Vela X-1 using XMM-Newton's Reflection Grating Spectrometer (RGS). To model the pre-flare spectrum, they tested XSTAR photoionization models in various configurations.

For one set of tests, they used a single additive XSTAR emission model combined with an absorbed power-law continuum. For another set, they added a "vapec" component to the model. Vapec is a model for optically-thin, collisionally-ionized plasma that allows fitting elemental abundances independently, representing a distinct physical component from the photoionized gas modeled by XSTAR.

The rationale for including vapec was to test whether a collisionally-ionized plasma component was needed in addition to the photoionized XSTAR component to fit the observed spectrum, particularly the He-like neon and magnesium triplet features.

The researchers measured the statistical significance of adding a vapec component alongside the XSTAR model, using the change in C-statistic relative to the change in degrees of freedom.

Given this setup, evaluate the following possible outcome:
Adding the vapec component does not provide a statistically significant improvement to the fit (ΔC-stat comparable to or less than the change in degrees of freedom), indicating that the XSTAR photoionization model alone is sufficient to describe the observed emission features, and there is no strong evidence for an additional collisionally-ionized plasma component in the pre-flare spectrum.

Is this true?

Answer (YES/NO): NO